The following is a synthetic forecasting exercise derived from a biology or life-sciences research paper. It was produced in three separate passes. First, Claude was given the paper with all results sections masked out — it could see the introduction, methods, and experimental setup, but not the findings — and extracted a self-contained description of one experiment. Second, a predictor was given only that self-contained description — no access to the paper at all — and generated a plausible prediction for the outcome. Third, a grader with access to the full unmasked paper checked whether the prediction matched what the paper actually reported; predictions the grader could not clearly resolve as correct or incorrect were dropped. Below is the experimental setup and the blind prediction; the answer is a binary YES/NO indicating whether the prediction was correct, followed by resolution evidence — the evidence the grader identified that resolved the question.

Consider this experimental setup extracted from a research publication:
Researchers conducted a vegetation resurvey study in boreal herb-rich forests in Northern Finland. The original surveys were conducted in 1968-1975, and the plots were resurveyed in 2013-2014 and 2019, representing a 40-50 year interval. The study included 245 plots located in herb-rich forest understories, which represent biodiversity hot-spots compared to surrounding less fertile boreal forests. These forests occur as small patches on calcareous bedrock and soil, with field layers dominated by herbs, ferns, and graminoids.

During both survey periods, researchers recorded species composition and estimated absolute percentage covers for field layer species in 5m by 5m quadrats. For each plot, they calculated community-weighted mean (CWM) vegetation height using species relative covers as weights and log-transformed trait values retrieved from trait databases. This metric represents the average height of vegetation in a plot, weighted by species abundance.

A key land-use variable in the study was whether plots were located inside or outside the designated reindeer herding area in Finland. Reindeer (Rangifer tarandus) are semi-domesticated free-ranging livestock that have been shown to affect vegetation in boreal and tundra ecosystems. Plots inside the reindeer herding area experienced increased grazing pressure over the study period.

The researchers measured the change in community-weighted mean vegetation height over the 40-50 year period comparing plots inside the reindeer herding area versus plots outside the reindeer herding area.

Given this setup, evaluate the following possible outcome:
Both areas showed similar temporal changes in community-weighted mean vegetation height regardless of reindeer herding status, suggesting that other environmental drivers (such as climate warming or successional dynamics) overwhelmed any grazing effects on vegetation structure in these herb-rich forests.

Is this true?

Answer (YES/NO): NO